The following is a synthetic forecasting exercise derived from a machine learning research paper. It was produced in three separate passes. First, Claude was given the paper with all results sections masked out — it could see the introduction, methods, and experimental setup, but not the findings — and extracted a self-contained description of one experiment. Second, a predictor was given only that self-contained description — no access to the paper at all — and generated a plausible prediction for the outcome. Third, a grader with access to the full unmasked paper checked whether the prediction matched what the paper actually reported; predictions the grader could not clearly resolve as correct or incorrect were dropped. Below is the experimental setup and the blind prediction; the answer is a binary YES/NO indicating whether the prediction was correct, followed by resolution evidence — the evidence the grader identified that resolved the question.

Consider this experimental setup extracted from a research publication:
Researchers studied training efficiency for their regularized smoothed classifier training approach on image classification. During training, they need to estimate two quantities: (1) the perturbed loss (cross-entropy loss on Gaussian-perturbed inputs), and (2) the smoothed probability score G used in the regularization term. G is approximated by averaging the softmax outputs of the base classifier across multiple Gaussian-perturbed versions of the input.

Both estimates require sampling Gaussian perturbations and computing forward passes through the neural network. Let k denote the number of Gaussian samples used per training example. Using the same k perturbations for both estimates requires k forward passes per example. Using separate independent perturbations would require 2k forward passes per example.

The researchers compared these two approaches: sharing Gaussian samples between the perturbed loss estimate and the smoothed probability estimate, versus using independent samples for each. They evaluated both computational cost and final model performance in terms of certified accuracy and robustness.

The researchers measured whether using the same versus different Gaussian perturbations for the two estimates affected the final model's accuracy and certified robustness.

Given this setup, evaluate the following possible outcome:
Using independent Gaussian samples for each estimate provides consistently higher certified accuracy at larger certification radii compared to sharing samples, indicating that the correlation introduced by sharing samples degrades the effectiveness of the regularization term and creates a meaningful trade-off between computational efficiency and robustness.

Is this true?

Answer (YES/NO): NO